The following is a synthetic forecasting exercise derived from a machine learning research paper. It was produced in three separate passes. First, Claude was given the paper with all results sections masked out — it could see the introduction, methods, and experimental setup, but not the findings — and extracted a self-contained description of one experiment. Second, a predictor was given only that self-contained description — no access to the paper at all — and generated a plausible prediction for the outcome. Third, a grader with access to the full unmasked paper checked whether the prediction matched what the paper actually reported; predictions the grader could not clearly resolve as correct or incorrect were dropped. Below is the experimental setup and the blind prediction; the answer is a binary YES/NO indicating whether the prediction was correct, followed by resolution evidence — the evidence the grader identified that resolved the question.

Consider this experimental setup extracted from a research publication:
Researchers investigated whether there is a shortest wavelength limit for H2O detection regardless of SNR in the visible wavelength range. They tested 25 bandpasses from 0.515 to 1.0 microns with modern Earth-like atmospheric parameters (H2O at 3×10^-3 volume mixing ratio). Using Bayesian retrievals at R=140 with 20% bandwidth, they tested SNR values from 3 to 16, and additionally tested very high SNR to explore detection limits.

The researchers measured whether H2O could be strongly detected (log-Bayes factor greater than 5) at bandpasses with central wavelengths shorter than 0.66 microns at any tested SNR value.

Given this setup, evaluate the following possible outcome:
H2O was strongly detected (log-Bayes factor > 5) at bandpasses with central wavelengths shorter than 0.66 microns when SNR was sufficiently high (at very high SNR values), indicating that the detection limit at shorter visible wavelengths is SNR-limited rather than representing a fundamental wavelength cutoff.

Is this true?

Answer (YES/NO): NO